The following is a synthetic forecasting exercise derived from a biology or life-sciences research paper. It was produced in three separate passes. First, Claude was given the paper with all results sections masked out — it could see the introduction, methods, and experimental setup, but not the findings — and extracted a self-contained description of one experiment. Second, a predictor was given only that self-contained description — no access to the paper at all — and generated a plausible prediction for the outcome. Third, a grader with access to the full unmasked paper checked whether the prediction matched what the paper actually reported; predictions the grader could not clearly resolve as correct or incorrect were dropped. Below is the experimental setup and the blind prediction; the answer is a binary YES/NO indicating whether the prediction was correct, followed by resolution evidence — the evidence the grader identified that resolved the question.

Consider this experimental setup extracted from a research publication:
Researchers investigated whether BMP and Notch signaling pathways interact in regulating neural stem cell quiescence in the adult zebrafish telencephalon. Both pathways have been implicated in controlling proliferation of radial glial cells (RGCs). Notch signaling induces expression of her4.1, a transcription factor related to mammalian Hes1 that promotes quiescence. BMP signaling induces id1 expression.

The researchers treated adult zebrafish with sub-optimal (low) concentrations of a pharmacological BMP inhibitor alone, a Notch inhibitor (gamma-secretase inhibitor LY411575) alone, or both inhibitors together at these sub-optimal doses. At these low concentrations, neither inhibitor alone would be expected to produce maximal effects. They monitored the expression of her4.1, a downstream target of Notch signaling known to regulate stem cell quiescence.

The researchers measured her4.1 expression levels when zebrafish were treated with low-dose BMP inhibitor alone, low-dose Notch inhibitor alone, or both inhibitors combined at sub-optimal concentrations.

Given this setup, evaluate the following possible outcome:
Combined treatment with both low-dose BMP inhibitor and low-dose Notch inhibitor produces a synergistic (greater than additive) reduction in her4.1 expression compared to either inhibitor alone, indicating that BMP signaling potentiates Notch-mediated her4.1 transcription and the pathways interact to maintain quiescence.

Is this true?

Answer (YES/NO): YES